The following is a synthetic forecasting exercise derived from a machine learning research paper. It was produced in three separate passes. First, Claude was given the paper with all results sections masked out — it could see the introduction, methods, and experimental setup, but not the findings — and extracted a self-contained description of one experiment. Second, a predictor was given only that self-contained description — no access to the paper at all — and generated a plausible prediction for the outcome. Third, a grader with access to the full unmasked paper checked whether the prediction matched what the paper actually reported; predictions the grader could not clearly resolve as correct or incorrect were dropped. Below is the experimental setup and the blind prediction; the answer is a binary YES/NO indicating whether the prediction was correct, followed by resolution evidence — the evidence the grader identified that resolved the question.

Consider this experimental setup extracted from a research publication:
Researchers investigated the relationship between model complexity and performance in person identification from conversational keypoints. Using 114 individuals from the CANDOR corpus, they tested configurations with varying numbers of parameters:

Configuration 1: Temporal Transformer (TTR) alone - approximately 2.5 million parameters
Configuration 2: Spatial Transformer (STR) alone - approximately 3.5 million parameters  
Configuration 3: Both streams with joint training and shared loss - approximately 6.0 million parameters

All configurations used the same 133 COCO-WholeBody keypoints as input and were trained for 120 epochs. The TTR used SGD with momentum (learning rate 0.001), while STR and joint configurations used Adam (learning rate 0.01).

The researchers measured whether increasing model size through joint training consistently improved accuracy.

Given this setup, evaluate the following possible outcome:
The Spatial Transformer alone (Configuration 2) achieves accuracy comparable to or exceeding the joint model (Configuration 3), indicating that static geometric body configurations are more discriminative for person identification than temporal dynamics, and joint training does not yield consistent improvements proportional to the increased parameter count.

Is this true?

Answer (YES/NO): NO